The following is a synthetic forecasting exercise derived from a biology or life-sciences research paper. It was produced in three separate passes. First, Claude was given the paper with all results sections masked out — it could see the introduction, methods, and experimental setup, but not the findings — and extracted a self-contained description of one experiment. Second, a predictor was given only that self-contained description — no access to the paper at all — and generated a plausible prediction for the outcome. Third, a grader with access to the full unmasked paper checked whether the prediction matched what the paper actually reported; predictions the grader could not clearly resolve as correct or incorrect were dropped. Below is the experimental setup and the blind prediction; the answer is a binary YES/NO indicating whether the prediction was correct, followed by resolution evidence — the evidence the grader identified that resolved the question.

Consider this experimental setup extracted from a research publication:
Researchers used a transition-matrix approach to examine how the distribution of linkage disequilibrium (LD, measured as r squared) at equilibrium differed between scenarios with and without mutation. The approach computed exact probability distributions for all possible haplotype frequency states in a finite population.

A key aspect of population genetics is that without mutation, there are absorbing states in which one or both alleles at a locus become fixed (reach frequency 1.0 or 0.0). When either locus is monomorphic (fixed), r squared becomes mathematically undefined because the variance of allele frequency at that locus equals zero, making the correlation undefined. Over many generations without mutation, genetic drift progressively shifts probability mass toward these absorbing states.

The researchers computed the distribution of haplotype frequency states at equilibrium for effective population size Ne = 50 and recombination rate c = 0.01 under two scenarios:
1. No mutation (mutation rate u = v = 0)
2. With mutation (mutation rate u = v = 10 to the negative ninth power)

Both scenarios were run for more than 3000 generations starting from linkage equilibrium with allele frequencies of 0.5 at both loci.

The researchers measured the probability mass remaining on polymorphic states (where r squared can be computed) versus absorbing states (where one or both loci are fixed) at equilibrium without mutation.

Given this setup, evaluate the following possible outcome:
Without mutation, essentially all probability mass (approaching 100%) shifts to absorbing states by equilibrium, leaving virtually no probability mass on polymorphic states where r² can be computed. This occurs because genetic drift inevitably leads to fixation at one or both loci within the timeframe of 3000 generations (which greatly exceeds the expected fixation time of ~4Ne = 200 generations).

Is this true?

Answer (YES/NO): YES